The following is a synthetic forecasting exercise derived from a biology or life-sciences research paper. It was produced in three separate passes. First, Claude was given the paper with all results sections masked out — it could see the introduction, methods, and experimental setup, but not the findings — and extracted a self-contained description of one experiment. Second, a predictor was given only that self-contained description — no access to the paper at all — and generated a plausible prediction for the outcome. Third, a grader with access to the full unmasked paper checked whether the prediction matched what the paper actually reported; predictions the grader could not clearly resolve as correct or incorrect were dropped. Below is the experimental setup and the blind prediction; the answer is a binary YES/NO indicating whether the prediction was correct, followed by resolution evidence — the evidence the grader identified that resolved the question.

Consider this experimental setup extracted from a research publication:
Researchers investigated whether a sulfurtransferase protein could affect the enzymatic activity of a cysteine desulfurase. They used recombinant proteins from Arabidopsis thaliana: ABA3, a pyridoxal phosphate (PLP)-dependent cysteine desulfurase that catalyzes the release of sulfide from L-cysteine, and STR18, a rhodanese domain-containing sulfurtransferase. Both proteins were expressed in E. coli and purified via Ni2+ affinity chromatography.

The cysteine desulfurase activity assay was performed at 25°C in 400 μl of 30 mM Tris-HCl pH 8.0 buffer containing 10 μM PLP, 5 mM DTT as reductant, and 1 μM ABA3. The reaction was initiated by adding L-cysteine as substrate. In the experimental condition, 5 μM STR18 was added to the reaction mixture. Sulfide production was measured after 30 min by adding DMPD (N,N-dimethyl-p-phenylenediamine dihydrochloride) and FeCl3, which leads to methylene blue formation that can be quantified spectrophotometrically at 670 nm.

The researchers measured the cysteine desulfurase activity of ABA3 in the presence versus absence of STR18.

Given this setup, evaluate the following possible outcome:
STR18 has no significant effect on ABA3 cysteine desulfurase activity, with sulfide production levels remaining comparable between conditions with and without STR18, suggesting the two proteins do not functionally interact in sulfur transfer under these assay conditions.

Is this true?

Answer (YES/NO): NO